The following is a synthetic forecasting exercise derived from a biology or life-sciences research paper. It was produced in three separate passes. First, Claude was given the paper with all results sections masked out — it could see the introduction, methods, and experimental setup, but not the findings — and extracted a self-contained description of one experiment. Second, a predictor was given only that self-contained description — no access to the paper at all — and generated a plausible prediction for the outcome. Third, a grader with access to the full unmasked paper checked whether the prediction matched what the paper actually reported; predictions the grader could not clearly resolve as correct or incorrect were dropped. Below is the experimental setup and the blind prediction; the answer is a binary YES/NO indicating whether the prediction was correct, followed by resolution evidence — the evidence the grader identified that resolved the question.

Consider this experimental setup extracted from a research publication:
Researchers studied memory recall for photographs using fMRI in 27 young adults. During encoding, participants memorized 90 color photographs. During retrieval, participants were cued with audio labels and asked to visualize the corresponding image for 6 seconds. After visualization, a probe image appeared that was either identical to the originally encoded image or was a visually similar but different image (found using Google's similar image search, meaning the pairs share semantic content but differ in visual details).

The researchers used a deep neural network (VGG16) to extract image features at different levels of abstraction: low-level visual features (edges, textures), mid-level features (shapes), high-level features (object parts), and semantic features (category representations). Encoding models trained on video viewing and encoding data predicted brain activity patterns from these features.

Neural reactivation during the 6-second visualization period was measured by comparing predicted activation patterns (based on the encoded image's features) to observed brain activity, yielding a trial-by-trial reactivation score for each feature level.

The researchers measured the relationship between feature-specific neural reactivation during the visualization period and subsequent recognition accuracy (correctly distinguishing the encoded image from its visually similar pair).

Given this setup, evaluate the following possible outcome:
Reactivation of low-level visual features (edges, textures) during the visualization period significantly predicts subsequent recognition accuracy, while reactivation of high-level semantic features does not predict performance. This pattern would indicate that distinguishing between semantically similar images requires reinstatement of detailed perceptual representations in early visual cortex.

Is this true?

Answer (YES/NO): YES